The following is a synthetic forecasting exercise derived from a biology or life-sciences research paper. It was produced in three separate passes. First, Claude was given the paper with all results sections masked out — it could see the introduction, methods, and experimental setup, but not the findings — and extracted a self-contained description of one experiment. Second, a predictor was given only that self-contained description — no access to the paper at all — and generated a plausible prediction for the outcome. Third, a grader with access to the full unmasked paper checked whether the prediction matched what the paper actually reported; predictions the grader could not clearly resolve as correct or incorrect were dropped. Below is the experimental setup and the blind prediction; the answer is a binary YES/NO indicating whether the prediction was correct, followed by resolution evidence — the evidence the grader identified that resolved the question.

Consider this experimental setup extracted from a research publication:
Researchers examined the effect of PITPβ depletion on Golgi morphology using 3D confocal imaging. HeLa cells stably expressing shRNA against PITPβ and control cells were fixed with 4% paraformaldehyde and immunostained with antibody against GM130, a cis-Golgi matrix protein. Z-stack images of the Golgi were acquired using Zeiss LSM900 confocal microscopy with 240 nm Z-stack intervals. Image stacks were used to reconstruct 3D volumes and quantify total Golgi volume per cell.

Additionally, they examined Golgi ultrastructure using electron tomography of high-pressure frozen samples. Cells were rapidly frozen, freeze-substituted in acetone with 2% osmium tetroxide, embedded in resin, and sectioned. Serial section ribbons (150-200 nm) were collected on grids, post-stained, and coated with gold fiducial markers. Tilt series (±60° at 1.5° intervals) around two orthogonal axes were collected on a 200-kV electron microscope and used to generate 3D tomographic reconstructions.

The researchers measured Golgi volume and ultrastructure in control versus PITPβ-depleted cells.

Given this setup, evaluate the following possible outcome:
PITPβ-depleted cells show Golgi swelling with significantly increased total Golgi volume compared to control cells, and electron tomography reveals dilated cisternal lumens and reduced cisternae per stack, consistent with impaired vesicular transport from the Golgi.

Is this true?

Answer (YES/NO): NO